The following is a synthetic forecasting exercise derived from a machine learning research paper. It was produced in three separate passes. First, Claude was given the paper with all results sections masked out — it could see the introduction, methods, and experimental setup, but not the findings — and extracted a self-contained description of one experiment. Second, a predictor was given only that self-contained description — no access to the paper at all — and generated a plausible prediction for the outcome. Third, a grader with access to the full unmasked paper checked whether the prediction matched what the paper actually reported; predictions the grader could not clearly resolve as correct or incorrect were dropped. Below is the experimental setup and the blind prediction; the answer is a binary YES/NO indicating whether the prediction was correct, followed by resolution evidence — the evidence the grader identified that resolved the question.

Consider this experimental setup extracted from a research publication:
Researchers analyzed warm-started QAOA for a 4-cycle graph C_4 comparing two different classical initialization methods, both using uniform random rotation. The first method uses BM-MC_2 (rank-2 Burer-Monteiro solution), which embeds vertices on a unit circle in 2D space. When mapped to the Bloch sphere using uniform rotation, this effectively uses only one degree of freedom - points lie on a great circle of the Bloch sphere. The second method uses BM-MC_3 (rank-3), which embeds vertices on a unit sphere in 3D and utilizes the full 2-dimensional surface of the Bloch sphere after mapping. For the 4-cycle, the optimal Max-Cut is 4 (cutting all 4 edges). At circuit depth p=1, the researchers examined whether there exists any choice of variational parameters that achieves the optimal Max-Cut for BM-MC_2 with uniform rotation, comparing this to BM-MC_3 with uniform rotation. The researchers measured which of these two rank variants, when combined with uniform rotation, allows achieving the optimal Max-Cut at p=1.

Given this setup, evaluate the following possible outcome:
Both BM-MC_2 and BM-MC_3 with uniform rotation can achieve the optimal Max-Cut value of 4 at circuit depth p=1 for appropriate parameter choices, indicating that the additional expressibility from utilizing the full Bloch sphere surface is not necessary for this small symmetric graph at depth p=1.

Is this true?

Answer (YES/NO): NO